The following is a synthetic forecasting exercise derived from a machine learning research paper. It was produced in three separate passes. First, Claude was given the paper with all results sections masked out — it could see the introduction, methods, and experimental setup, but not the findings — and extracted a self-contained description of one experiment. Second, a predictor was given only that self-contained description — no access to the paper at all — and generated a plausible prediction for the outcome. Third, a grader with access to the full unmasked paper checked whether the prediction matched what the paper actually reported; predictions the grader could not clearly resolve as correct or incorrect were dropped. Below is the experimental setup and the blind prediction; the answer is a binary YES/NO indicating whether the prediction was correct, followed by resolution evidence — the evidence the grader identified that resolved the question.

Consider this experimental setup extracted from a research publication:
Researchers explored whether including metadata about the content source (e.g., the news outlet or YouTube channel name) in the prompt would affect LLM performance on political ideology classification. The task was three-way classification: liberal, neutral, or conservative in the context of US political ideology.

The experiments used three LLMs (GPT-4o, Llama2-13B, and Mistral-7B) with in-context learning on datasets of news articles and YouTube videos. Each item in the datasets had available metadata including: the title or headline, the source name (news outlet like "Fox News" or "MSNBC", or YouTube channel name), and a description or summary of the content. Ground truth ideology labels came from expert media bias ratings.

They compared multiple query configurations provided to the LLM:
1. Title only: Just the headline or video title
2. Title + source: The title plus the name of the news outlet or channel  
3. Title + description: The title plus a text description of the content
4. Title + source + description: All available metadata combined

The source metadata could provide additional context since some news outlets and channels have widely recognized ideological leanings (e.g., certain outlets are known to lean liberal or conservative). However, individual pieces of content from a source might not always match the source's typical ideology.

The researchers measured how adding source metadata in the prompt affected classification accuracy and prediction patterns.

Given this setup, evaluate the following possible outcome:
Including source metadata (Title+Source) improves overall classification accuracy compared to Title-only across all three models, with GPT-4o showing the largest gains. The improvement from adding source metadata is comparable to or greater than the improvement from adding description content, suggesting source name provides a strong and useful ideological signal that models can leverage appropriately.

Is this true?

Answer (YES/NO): NO